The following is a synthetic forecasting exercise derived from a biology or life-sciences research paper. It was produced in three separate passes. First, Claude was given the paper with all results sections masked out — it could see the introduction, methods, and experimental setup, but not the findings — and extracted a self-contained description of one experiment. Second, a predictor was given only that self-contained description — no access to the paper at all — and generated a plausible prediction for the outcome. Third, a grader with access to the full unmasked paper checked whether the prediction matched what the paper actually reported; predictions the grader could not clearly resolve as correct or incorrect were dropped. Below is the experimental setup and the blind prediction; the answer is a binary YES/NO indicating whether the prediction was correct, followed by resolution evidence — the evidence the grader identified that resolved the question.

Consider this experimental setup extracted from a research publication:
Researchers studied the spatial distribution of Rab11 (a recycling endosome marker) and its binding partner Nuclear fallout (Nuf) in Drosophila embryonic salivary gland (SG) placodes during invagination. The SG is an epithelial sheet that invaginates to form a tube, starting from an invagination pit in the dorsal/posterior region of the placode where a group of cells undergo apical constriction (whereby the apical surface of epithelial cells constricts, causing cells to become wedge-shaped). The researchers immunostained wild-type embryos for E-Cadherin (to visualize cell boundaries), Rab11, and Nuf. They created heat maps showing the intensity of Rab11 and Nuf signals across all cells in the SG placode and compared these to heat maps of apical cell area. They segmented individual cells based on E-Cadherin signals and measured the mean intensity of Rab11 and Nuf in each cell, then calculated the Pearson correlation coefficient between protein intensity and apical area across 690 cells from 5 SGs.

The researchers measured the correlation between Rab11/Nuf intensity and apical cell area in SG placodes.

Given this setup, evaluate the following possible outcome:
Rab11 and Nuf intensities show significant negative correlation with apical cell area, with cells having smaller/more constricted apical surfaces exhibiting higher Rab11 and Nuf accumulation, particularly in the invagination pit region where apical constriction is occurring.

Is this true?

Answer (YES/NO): YES